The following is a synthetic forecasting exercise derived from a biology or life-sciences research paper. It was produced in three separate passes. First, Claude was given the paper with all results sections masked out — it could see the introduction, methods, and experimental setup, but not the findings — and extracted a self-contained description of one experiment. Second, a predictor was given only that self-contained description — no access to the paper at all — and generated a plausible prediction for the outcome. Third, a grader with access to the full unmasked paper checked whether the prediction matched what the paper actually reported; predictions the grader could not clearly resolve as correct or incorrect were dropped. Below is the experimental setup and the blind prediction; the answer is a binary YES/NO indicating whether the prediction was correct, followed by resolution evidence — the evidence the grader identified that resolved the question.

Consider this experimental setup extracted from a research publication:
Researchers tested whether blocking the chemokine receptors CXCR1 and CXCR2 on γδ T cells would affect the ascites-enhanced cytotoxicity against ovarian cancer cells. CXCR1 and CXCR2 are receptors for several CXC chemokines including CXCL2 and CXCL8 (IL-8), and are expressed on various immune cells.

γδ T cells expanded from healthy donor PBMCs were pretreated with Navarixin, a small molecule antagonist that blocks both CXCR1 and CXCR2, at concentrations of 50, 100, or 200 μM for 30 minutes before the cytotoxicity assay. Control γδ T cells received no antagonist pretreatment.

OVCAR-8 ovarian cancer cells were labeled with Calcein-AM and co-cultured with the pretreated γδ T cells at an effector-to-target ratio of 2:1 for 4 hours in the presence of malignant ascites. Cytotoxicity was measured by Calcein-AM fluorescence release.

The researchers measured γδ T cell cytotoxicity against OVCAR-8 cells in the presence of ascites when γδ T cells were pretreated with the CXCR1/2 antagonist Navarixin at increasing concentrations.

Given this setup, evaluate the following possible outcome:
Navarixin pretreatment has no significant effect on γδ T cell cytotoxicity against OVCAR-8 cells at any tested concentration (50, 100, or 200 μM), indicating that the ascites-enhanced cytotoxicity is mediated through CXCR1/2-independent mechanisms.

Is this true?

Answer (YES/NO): NO